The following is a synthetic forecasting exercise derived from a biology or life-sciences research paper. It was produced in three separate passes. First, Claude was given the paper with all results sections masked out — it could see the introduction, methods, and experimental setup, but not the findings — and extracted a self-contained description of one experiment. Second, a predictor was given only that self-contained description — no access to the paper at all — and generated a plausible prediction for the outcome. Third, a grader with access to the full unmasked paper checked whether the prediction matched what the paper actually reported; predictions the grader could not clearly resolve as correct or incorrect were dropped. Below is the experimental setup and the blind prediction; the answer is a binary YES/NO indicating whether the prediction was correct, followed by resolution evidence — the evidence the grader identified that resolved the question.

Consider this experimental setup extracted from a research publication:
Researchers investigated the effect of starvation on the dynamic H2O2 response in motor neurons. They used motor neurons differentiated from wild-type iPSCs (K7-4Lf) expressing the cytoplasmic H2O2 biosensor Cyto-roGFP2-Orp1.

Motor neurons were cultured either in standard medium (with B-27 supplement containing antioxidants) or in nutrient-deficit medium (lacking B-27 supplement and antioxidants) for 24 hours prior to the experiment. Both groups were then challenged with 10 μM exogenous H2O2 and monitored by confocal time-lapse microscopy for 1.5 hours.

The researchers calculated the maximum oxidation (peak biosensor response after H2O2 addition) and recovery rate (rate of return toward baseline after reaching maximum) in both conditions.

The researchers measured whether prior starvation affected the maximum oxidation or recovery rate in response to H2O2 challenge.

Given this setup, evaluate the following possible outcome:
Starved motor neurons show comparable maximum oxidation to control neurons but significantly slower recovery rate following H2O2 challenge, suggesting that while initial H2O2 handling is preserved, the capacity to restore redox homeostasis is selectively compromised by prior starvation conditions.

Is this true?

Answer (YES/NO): NO